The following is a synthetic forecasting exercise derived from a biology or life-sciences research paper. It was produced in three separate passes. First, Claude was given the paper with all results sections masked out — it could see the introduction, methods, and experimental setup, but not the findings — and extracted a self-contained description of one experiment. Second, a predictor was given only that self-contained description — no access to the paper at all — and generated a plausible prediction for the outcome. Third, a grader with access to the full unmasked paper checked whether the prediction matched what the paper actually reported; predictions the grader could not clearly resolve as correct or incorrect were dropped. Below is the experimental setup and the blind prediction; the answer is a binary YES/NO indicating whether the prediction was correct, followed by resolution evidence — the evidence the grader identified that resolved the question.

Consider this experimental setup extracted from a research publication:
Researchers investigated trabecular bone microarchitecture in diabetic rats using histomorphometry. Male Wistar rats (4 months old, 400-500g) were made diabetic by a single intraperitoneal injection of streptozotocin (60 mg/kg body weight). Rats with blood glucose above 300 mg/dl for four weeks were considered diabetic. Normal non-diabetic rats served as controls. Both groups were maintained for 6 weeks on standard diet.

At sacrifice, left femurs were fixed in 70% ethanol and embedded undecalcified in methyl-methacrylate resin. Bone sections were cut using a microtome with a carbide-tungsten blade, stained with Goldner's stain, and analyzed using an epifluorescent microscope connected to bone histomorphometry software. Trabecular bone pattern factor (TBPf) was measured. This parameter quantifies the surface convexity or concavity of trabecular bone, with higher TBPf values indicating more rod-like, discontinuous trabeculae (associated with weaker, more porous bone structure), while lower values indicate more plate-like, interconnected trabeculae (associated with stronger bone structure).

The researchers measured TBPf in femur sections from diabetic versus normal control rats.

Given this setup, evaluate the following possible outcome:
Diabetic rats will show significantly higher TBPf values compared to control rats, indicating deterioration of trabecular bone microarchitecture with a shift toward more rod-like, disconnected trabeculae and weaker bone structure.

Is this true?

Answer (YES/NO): NO